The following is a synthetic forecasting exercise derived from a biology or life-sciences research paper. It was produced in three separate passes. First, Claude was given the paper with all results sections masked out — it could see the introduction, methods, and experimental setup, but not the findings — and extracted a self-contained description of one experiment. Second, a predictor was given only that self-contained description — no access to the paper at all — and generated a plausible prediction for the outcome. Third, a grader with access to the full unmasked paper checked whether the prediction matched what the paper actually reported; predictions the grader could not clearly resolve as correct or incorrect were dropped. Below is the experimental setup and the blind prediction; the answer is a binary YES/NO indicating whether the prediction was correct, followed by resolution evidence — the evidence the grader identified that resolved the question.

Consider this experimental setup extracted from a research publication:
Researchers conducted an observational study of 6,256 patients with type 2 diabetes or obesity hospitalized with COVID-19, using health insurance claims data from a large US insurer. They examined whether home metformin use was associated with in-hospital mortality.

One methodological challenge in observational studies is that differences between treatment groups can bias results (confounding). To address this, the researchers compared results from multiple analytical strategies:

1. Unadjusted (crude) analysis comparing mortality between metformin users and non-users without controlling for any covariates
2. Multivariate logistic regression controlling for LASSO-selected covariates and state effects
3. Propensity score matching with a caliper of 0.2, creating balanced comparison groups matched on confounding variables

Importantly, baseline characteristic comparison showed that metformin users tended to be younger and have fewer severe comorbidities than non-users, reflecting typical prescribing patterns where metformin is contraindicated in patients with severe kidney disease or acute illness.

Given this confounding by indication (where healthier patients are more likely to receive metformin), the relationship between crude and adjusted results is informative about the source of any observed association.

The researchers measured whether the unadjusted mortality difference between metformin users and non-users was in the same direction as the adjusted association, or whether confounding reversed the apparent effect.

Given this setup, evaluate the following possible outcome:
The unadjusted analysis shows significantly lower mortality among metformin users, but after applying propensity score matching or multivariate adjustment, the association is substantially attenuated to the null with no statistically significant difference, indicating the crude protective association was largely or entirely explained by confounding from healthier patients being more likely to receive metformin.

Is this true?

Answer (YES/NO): NO